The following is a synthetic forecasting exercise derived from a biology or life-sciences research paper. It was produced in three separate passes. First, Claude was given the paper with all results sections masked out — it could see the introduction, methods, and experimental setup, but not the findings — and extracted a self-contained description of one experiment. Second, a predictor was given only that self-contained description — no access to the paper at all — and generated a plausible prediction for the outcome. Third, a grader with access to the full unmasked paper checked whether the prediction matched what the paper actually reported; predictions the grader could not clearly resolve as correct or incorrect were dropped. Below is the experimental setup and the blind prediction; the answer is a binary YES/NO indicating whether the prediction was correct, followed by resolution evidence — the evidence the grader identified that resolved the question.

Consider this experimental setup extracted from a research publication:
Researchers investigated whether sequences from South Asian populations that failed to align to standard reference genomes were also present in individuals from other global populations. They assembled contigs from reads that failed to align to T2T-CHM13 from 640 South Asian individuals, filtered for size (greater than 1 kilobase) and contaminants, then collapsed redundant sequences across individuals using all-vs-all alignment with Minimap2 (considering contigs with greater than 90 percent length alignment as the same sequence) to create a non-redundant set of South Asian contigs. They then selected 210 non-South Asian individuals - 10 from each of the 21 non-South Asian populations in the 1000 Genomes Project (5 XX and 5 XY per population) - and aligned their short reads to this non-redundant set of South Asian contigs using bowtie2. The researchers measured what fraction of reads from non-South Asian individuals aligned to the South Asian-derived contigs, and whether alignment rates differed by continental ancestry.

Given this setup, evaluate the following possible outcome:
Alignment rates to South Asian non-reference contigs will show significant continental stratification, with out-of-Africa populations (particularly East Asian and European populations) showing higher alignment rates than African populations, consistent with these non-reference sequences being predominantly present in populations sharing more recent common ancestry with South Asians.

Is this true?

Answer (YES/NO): NO